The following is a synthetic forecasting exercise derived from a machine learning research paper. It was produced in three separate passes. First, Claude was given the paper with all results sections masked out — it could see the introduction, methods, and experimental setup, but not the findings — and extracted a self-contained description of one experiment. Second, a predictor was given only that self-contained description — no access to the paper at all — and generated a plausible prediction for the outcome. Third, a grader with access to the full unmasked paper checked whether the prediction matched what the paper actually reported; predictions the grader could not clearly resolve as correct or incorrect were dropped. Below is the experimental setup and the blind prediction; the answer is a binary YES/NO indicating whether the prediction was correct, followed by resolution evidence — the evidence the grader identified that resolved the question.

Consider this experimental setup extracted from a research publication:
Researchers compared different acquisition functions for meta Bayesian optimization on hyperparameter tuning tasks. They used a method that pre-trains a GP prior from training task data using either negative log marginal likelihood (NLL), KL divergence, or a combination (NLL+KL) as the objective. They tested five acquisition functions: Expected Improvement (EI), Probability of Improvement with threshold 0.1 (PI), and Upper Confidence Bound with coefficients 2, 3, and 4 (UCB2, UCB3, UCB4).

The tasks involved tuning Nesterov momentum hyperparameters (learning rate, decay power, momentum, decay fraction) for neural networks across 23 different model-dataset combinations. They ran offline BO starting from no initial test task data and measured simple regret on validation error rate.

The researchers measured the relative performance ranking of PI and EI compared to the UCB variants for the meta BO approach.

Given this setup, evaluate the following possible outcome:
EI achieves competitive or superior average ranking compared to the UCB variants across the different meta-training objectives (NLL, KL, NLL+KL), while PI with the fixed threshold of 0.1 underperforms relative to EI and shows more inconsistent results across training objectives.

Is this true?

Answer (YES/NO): NO